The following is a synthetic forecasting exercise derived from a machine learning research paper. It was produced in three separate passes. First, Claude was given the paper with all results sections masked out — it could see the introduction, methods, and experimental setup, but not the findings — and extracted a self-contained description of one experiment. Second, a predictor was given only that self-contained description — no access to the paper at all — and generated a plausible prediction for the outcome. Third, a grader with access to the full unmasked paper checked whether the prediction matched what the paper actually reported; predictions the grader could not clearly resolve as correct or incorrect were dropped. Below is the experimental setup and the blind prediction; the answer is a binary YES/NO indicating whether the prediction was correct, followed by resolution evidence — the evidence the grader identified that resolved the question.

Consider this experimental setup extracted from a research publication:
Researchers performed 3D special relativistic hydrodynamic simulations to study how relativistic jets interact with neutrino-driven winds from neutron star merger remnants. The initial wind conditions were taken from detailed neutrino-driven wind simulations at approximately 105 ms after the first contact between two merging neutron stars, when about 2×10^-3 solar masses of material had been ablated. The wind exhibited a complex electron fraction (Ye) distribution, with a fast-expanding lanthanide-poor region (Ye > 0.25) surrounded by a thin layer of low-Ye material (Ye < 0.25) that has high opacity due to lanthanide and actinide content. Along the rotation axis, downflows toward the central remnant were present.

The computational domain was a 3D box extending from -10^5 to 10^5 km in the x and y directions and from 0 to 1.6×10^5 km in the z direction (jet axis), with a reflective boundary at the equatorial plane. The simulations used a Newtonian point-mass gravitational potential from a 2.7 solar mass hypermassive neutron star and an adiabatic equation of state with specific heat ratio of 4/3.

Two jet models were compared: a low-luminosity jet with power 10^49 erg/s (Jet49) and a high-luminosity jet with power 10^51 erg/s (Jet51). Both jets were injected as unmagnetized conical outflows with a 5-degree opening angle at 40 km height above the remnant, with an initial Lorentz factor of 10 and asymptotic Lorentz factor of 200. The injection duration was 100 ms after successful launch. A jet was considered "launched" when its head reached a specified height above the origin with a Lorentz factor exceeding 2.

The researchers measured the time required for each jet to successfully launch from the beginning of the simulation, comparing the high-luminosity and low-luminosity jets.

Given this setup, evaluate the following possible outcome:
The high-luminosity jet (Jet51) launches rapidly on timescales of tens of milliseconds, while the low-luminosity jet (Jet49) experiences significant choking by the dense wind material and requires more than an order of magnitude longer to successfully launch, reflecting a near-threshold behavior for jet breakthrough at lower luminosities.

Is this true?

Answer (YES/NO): NO